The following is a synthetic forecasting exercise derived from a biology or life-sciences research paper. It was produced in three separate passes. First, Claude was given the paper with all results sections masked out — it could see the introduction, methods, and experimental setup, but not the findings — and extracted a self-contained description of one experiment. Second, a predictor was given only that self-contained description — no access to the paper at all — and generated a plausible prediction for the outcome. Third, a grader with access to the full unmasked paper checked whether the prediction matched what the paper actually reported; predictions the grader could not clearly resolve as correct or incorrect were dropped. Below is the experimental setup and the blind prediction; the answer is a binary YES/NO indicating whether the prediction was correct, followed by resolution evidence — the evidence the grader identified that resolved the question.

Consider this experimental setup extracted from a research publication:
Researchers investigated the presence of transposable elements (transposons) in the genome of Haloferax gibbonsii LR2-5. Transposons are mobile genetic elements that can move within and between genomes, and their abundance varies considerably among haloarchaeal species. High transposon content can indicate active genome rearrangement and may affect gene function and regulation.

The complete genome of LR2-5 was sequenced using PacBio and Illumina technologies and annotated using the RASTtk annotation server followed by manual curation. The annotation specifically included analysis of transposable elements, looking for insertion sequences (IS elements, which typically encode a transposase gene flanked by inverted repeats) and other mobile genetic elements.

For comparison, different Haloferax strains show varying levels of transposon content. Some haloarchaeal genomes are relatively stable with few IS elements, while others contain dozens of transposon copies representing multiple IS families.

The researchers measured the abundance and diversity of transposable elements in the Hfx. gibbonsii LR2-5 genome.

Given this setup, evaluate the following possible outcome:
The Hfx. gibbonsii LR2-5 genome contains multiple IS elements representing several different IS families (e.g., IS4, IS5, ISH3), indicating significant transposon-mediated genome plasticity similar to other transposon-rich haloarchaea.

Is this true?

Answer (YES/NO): NO